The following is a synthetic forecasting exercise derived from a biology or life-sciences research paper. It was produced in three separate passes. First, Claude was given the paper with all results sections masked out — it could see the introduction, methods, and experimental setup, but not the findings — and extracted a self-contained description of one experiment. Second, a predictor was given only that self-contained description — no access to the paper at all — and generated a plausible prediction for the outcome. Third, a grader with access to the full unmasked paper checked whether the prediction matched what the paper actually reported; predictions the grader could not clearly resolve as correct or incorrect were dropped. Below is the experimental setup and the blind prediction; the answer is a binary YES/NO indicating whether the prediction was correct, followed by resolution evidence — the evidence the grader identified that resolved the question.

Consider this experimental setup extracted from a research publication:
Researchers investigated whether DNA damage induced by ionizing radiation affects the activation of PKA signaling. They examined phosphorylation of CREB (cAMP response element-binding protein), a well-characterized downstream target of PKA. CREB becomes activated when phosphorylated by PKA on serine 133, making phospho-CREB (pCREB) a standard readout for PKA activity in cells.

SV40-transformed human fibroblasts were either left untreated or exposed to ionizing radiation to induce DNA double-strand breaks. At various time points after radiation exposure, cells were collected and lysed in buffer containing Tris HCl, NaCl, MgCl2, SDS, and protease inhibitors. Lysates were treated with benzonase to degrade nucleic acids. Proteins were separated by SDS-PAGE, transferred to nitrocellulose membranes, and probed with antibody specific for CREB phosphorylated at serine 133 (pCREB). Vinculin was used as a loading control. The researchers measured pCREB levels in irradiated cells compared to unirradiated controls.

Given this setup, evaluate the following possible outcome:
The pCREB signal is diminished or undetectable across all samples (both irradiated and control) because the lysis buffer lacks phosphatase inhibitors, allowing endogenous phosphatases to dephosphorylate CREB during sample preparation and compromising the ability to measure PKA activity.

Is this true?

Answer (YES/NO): NO